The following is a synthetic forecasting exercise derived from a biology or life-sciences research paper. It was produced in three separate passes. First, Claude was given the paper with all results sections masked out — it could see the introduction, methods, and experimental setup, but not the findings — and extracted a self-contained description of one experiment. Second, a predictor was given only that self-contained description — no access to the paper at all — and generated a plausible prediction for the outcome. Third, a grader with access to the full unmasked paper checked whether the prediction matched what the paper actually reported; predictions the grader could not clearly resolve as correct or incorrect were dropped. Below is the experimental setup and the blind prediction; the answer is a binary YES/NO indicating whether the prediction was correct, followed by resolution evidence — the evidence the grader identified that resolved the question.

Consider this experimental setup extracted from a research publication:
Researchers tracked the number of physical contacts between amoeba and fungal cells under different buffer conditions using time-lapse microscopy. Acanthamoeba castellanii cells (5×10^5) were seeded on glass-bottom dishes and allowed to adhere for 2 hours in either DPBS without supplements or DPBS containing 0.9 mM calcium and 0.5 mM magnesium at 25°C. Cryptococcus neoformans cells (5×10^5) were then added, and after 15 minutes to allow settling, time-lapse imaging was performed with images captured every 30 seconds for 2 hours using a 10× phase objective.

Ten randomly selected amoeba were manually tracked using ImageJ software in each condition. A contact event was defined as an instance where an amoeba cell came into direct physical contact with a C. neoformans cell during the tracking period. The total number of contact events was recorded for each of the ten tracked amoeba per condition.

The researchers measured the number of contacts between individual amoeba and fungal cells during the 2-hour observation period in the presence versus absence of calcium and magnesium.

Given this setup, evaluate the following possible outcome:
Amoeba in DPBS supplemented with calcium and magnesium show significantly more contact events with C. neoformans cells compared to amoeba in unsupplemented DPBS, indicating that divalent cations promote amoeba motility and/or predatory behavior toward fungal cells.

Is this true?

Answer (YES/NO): YES